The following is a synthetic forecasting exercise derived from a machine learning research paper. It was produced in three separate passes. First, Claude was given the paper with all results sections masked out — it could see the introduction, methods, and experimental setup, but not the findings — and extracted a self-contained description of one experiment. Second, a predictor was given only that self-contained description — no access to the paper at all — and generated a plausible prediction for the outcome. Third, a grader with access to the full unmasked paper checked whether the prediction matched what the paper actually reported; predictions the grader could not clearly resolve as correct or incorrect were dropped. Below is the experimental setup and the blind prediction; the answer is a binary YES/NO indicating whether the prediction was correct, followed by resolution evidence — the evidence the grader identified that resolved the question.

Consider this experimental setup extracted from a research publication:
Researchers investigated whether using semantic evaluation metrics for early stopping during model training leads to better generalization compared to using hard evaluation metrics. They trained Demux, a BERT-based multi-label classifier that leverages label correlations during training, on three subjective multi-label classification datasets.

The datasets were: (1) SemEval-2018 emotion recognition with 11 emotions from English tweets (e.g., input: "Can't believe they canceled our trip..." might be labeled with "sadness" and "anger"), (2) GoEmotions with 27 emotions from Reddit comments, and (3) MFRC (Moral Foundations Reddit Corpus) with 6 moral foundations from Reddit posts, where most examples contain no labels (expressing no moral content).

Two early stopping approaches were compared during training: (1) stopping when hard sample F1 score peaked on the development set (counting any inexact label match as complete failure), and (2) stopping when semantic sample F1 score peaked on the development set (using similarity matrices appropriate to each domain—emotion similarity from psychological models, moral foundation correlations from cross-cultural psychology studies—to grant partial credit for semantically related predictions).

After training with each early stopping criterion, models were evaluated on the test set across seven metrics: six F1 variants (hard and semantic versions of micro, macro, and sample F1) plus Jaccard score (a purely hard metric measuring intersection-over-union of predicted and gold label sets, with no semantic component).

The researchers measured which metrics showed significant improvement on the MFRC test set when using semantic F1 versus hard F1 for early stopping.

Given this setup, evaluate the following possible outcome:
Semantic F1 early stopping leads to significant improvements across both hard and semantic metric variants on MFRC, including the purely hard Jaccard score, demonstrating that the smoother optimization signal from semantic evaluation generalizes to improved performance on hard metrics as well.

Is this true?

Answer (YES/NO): YES